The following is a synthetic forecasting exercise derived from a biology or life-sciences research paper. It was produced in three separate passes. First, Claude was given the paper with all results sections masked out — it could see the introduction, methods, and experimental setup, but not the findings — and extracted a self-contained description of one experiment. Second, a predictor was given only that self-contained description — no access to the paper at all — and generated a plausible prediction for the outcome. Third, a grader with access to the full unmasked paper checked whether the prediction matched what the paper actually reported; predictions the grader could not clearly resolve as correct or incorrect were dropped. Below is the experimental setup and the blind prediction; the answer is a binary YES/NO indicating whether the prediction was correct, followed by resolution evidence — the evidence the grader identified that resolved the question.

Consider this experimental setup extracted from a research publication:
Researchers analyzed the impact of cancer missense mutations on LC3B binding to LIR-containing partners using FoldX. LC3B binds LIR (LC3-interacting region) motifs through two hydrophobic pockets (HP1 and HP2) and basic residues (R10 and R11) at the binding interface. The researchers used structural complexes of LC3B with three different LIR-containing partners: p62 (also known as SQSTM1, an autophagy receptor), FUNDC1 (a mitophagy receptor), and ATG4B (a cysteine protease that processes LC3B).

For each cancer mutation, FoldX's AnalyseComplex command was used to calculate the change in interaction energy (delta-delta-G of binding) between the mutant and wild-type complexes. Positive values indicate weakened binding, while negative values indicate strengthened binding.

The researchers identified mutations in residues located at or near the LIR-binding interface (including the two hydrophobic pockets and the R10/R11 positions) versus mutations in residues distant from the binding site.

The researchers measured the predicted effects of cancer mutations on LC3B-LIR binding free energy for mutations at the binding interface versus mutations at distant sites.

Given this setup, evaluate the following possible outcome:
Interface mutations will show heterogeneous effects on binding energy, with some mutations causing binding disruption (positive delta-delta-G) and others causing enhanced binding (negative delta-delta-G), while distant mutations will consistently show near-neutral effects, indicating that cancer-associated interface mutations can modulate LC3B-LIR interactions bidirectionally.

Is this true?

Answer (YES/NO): NO